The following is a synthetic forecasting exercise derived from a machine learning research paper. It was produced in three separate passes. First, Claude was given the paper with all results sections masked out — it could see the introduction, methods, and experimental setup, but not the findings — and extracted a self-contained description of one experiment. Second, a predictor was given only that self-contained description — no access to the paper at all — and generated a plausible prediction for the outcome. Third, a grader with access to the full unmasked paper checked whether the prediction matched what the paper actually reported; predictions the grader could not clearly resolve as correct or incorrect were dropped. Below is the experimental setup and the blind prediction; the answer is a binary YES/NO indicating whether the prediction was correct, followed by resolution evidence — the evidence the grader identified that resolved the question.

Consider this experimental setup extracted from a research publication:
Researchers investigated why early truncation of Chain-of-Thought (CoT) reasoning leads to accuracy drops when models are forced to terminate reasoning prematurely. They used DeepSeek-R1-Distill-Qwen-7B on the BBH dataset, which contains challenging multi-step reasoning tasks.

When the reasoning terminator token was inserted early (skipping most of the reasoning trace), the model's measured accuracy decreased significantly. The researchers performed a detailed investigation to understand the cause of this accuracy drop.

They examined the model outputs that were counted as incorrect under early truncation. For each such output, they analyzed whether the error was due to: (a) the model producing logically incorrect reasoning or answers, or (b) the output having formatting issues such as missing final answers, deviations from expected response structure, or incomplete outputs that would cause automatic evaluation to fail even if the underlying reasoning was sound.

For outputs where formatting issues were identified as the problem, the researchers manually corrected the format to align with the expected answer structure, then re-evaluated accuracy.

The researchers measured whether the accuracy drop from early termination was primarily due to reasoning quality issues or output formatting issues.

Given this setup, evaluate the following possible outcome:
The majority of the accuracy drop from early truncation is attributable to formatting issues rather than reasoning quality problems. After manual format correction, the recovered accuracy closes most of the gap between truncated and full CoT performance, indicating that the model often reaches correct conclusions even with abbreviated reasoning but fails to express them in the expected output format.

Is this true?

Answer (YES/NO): YES